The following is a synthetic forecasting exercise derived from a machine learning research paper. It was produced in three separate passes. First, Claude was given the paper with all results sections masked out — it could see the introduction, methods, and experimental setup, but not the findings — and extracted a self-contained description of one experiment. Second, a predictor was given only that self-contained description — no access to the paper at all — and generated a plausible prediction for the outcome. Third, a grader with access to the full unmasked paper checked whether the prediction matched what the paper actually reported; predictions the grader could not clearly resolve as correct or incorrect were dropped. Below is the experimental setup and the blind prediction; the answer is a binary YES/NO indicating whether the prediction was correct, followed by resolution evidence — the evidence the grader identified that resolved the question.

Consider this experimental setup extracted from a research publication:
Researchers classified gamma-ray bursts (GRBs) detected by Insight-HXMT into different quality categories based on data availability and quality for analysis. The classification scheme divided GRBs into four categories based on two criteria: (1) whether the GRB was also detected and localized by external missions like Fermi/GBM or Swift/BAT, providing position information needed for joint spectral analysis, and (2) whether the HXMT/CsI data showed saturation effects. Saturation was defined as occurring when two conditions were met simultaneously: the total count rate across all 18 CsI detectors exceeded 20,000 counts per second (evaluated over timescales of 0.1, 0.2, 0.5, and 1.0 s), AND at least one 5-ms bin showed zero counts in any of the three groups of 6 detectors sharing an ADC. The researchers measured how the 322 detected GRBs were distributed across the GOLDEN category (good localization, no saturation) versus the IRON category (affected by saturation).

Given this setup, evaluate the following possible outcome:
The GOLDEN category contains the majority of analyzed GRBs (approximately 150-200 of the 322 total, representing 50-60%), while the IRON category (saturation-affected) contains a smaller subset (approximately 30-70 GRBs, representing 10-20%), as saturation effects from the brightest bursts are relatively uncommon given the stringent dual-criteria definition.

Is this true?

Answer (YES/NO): NO